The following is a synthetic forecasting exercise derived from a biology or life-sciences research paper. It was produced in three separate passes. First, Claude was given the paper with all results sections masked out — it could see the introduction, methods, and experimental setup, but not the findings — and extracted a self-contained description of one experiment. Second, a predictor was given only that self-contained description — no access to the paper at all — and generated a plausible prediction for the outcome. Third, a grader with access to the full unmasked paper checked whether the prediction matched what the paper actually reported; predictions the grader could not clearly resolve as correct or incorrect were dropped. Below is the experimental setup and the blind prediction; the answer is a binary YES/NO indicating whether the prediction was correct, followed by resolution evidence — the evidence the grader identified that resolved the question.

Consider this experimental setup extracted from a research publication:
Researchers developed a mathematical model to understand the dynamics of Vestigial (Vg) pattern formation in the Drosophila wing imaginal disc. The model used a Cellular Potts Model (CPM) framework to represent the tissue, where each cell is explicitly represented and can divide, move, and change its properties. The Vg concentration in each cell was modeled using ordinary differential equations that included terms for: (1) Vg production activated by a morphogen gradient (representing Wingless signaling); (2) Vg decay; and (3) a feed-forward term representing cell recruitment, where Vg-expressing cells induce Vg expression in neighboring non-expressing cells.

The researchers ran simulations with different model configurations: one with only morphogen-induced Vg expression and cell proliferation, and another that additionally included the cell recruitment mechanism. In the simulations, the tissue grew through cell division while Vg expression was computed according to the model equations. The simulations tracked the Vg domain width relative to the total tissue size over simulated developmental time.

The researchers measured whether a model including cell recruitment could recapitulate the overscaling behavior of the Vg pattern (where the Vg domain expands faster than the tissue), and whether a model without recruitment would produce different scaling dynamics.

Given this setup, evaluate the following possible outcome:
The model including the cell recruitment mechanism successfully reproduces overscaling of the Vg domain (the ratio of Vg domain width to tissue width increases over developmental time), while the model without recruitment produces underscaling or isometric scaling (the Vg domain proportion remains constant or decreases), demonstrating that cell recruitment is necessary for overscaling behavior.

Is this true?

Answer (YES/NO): YES